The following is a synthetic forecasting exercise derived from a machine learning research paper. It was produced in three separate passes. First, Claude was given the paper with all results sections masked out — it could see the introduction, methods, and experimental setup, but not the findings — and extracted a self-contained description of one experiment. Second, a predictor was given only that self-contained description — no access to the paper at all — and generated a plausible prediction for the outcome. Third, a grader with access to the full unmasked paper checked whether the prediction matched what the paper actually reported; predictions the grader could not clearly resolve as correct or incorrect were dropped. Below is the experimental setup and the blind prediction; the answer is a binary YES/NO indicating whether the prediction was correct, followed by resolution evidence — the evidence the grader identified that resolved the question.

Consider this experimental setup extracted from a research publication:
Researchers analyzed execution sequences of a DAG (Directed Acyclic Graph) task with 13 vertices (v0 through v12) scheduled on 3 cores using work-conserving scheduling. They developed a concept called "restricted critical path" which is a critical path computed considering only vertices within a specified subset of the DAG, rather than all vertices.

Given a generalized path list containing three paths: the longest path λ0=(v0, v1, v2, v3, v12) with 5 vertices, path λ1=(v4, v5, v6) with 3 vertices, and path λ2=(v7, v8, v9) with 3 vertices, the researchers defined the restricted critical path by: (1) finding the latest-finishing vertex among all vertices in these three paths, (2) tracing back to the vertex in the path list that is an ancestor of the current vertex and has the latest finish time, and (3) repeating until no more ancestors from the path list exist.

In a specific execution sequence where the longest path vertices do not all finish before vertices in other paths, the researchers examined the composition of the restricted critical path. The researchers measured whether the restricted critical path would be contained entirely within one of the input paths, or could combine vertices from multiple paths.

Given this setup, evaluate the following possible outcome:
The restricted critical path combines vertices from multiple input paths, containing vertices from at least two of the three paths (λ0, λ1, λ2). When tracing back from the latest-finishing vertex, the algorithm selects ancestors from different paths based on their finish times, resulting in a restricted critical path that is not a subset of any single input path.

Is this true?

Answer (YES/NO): YES